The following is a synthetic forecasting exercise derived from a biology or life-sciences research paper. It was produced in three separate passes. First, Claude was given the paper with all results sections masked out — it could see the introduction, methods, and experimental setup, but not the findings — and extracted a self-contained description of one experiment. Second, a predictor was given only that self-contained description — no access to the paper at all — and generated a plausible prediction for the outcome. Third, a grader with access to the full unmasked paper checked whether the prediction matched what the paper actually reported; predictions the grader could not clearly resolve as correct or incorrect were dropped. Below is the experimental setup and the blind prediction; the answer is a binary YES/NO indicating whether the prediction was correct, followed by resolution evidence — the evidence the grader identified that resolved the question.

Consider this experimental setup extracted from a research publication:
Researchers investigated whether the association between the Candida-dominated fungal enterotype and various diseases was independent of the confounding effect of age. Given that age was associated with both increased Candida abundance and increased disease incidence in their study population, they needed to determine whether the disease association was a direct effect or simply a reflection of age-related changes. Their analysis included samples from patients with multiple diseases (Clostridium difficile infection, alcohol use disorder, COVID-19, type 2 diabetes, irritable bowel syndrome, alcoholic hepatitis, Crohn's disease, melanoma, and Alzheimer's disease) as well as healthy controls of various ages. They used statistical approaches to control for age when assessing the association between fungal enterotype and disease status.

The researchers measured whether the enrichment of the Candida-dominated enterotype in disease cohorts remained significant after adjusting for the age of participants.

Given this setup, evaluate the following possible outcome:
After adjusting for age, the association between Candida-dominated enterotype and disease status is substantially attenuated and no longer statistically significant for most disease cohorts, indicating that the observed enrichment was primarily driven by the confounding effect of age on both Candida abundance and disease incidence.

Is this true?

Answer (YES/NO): NO